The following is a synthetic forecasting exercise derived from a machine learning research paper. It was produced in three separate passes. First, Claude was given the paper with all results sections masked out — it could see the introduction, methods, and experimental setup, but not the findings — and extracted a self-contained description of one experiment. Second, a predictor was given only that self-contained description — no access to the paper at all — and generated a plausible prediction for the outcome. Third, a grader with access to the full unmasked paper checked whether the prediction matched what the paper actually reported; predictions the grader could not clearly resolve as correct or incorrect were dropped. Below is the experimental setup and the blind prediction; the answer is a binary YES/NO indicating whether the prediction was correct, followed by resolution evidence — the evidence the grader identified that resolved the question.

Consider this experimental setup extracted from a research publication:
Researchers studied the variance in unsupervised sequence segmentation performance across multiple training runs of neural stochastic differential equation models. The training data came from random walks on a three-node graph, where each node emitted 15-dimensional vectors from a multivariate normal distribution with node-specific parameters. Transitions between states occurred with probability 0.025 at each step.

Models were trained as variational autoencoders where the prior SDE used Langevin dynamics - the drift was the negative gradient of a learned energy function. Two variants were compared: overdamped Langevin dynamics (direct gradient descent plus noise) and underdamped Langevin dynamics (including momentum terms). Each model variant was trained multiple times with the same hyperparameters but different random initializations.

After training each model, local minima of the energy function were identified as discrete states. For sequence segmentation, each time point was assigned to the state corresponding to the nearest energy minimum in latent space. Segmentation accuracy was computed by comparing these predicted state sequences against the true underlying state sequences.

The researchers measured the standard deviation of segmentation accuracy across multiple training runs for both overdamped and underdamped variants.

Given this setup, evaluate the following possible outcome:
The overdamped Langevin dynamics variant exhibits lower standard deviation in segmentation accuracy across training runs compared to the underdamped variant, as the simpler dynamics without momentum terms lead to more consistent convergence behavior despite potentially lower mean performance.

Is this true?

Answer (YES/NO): YES